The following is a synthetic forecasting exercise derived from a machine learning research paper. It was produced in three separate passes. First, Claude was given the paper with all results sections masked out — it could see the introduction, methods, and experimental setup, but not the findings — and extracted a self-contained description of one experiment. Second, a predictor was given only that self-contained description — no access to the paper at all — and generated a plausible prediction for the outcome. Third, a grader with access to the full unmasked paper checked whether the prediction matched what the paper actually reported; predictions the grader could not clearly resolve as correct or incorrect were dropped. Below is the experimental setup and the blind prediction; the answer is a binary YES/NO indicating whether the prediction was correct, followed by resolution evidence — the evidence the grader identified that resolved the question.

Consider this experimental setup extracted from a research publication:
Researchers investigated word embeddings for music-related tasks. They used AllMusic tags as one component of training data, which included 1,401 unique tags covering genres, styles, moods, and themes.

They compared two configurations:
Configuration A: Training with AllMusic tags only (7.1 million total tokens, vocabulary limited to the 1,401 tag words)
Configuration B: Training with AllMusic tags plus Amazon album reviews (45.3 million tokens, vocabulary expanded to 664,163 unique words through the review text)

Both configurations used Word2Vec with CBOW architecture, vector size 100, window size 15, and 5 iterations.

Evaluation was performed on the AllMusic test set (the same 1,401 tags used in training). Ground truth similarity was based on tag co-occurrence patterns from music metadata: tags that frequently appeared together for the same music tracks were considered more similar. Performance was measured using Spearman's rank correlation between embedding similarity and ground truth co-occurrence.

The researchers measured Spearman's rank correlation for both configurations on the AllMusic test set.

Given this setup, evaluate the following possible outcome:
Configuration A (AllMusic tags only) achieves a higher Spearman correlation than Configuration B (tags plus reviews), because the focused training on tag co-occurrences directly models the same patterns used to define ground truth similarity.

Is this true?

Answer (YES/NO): YES